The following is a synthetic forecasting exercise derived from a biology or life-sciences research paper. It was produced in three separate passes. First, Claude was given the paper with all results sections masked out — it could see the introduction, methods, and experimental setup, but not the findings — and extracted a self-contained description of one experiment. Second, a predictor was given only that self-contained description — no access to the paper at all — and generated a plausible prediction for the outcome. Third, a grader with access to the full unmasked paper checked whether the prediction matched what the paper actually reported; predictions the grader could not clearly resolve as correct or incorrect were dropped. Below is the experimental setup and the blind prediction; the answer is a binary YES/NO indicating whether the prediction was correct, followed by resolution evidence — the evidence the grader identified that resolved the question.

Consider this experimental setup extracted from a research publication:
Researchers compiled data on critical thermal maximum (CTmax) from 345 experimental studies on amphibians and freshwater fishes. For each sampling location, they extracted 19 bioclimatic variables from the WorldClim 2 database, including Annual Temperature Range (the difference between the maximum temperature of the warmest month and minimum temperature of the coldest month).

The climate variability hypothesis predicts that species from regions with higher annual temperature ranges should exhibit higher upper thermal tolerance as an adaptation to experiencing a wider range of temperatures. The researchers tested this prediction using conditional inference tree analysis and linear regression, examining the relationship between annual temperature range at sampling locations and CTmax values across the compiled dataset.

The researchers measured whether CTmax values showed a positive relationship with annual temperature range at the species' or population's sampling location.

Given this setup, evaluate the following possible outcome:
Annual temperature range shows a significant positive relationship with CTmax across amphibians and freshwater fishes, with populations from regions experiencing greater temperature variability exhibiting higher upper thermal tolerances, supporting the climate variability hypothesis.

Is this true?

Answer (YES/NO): NO